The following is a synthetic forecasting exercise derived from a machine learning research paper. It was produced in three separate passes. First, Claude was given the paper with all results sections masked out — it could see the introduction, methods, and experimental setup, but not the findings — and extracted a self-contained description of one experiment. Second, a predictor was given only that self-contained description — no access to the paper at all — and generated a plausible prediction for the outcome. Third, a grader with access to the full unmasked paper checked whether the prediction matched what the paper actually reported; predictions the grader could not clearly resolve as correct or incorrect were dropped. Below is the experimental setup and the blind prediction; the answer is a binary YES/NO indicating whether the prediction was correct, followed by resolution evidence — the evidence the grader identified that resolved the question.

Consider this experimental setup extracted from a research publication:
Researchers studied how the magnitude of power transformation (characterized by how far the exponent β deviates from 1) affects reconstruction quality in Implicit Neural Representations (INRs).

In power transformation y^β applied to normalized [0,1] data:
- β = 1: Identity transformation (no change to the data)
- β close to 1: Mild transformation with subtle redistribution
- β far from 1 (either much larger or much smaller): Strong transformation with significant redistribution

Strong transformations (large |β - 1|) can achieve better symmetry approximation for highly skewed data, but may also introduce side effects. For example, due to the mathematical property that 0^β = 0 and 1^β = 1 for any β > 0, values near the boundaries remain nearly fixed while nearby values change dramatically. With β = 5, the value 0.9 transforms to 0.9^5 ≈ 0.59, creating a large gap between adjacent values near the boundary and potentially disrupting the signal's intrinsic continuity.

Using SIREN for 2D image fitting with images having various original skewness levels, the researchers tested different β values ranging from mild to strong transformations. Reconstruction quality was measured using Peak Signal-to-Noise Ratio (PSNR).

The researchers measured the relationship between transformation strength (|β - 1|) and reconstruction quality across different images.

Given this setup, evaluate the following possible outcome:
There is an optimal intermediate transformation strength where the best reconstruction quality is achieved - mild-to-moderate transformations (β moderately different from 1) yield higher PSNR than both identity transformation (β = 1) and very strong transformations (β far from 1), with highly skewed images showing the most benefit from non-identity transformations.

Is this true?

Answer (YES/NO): NO